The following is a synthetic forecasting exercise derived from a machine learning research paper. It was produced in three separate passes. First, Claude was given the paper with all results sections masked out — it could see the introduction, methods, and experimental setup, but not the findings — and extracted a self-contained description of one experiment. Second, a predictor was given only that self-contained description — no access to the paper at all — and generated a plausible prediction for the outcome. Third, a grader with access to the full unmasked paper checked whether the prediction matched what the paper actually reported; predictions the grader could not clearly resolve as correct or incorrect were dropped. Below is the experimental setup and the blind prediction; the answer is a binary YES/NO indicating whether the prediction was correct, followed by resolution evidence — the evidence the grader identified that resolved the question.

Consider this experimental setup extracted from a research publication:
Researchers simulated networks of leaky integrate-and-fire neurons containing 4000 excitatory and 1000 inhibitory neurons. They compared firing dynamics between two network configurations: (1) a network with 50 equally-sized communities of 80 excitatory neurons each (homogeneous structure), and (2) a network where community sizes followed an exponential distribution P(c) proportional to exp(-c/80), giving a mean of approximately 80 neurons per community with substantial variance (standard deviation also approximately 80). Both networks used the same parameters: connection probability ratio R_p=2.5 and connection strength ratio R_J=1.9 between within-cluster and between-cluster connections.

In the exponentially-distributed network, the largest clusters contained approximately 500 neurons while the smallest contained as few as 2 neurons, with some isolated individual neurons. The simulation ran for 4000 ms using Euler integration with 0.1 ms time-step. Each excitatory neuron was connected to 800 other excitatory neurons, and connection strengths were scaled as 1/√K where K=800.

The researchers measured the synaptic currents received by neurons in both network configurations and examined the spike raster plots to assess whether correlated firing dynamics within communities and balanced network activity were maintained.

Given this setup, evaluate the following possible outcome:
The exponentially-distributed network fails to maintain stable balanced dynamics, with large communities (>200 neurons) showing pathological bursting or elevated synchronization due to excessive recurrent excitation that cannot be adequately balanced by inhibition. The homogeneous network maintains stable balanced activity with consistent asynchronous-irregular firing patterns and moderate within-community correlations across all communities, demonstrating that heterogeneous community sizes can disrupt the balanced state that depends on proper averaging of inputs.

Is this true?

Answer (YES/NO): NO